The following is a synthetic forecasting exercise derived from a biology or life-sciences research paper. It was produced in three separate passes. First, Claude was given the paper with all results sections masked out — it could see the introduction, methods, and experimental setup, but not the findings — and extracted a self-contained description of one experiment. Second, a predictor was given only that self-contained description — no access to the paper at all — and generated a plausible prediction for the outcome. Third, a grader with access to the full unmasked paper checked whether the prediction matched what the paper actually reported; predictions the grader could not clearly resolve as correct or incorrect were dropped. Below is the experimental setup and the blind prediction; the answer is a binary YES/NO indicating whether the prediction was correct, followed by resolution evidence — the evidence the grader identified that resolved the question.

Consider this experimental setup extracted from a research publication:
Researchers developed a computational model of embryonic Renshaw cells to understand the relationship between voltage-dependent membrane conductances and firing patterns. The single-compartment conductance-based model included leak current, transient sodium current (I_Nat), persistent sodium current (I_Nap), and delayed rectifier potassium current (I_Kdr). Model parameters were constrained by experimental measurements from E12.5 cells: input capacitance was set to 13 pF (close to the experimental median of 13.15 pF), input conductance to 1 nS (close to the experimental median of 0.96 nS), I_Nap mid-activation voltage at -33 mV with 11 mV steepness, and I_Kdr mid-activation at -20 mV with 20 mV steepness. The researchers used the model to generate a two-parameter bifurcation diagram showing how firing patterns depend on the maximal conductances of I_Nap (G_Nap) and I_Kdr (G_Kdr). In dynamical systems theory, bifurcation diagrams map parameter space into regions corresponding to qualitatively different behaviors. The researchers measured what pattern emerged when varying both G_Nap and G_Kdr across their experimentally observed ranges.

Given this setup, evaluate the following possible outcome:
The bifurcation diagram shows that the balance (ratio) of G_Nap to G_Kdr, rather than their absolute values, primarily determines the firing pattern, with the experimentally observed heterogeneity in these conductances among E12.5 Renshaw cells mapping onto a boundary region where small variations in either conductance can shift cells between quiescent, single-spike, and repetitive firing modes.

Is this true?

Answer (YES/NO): NO